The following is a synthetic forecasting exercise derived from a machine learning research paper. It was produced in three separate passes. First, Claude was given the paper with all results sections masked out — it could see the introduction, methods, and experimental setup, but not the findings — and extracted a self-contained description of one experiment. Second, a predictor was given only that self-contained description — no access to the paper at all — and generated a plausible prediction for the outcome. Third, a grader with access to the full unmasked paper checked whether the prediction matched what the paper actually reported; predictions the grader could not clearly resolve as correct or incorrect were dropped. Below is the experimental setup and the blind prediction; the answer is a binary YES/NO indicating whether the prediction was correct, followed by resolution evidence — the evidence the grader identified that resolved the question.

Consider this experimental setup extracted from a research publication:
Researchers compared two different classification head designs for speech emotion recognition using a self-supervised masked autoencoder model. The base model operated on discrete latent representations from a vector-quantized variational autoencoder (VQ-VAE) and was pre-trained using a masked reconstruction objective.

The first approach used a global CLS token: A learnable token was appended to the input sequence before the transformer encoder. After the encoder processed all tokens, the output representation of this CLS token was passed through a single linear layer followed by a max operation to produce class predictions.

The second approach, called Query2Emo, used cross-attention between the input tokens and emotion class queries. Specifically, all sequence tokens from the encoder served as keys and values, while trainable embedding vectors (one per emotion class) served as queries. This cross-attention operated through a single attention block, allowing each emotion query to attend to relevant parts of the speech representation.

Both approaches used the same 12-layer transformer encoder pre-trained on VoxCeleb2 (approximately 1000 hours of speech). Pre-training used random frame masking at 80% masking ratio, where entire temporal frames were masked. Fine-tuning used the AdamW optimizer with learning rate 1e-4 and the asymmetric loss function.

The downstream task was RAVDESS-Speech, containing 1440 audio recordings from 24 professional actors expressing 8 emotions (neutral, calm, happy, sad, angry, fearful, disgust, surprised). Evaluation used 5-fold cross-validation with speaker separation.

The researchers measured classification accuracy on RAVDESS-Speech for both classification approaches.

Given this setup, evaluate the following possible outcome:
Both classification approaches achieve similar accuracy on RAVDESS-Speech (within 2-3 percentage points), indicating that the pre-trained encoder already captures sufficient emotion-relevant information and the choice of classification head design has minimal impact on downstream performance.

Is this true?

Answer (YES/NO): NO